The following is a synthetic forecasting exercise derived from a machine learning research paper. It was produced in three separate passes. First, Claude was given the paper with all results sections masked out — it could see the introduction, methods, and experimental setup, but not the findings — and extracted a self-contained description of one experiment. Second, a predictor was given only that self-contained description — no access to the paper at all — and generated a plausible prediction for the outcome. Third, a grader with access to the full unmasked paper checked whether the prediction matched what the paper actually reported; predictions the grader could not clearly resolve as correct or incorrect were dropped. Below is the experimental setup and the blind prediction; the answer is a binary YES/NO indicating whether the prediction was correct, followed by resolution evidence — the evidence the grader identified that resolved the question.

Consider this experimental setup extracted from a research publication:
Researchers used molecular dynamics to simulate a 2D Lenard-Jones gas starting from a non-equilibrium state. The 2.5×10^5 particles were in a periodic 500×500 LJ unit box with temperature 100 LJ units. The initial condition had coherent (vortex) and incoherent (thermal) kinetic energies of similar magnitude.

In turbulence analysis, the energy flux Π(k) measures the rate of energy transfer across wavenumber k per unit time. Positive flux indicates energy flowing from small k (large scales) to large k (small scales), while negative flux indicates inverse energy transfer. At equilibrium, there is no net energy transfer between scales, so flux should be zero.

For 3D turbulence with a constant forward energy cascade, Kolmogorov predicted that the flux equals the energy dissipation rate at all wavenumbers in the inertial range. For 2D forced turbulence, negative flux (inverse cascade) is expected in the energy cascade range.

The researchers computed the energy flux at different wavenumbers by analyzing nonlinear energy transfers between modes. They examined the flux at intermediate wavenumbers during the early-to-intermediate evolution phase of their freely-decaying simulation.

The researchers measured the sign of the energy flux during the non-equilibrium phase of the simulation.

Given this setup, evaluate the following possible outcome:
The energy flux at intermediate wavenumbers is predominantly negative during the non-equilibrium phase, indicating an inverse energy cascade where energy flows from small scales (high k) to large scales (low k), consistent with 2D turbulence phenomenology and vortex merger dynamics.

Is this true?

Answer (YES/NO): NO